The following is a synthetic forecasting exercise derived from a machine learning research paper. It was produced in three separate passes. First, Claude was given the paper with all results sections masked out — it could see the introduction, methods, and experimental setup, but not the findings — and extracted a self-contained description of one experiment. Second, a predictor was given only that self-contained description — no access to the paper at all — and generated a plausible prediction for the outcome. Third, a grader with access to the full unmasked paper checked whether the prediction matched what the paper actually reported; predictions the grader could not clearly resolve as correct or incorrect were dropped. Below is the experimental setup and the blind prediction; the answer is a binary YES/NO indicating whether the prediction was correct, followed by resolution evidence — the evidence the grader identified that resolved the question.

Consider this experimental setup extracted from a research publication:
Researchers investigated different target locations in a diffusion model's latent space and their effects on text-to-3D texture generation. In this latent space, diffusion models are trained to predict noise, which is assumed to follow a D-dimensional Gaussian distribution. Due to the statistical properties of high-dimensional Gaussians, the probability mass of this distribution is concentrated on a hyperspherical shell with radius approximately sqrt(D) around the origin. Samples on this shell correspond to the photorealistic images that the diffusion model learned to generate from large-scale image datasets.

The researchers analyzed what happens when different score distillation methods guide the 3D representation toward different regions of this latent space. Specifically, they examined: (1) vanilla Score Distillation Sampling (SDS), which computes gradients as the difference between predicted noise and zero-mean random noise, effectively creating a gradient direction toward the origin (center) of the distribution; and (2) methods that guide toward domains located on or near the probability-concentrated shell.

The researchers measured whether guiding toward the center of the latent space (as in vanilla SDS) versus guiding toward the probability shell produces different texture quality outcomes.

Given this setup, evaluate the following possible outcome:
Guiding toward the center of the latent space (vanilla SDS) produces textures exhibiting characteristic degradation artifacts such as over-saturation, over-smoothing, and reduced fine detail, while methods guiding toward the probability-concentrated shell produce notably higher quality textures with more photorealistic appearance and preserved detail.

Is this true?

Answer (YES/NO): YES